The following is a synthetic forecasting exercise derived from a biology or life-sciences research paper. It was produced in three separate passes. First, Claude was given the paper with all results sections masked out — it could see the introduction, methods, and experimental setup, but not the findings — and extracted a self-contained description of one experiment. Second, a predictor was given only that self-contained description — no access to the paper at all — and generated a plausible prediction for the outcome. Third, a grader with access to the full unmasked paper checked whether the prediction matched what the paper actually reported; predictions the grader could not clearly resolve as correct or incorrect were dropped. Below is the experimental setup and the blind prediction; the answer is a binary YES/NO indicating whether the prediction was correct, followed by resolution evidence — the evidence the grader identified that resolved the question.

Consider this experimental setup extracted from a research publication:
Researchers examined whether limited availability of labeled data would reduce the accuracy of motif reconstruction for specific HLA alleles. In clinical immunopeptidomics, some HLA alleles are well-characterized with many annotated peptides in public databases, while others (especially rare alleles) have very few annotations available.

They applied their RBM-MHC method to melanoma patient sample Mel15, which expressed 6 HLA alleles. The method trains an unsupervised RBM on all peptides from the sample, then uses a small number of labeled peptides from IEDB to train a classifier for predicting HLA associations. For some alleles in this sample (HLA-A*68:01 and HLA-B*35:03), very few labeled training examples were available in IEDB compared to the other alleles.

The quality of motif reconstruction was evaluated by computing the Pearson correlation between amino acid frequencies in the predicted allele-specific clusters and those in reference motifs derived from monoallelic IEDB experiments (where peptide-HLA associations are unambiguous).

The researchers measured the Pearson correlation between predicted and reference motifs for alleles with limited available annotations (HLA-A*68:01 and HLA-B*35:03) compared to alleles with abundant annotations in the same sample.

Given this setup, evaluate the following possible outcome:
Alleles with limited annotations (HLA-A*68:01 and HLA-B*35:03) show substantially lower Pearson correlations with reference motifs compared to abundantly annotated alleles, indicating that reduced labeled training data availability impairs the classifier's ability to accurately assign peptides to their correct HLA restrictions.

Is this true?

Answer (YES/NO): YES